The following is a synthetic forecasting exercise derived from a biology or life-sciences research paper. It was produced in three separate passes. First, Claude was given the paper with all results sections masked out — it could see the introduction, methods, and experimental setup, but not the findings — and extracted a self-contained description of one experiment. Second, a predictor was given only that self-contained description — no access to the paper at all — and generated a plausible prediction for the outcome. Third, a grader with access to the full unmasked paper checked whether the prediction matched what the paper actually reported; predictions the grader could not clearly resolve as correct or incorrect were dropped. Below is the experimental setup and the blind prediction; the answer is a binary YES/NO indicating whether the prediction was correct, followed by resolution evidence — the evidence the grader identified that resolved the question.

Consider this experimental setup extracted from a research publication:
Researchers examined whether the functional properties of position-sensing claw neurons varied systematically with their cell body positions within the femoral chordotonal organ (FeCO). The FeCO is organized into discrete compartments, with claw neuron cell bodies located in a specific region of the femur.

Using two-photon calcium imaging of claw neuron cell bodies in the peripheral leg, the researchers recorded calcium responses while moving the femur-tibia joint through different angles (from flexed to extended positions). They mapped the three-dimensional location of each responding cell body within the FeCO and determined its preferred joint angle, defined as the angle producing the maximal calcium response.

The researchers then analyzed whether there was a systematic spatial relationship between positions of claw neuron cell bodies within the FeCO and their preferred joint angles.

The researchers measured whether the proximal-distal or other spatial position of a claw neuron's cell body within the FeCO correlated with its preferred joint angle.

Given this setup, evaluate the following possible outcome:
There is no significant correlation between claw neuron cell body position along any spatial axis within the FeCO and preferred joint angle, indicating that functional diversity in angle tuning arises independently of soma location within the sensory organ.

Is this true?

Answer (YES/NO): NO